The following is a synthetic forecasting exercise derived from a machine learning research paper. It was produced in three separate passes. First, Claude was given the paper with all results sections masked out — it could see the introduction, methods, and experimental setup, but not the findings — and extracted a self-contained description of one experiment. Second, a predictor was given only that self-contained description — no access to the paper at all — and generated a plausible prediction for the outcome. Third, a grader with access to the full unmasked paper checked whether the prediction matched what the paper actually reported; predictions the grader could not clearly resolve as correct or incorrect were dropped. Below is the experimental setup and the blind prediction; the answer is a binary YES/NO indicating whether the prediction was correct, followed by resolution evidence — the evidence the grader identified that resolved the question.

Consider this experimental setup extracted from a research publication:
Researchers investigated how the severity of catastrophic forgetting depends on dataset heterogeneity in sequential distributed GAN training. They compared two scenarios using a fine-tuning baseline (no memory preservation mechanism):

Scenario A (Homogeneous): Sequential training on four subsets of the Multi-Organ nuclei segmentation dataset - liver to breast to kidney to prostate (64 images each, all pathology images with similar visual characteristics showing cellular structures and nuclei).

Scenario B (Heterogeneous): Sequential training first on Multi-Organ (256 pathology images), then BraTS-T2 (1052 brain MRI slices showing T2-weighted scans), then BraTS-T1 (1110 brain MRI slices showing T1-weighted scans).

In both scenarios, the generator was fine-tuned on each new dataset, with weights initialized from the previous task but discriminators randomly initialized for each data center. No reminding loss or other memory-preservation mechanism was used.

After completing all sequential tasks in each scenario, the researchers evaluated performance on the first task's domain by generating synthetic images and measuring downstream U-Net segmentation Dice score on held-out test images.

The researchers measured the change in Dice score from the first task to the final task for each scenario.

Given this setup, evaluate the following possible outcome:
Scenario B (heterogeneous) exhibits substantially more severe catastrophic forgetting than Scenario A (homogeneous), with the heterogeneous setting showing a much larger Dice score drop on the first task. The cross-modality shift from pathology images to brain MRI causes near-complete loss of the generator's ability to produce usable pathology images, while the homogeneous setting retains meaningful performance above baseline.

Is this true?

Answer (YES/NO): YES